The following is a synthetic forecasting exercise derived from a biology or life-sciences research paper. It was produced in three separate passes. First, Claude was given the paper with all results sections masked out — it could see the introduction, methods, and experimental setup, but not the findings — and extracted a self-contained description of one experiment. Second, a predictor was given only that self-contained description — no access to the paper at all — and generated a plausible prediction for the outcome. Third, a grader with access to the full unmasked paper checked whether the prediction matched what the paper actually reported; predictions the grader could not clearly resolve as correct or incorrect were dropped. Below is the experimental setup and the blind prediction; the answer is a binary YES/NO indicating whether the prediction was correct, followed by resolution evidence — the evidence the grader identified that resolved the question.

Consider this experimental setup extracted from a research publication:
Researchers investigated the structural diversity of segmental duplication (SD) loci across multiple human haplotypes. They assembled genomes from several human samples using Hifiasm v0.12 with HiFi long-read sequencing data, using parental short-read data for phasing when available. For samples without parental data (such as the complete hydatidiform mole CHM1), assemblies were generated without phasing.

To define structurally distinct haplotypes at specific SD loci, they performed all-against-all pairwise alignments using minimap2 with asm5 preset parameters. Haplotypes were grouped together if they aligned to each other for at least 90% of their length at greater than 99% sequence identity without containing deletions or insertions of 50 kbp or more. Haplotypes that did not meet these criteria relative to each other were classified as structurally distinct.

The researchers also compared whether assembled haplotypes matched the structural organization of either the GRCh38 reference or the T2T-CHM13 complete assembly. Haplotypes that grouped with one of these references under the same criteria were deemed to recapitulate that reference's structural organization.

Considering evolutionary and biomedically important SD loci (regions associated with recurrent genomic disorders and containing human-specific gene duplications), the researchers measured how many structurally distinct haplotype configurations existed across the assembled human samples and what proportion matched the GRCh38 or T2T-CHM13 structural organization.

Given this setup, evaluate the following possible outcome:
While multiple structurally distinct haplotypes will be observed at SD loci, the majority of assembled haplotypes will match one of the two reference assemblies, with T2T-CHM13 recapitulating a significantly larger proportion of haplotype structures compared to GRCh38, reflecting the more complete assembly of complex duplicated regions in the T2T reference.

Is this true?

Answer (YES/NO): NO